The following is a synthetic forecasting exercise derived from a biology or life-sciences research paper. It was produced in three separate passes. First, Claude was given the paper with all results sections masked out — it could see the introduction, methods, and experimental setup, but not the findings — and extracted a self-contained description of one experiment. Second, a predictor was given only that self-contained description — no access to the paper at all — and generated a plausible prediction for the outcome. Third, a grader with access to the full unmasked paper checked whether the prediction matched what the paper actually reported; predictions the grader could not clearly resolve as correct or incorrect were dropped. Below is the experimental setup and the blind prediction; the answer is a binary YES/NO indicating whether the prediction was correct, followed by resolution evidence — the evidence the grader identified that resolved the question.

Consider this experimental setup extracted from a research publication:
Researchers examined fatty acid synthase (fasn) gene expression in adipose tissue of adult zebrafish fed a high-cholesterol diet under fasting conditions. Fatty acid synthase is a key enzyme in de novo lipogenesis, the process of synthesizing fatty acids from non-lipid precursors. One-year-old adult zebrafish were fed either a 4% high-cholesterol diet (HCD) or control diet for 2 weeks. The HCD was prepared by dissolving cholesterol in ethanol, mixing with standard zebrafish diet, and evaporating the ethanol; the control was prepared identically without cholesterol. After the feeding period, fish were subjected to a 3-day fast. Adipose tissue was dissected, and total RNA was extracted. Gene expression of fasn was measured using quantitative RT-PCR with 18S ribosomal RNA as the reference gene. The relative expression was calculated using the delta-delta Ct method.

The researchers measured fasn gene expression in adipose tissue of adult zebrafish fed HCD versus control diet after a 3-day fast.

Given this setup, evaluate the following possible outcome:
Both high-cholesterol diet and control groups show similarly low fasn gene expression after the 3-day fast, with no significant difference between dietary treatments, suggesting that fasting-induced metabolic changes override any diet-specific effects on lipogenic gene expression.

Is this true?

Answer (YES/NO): NO